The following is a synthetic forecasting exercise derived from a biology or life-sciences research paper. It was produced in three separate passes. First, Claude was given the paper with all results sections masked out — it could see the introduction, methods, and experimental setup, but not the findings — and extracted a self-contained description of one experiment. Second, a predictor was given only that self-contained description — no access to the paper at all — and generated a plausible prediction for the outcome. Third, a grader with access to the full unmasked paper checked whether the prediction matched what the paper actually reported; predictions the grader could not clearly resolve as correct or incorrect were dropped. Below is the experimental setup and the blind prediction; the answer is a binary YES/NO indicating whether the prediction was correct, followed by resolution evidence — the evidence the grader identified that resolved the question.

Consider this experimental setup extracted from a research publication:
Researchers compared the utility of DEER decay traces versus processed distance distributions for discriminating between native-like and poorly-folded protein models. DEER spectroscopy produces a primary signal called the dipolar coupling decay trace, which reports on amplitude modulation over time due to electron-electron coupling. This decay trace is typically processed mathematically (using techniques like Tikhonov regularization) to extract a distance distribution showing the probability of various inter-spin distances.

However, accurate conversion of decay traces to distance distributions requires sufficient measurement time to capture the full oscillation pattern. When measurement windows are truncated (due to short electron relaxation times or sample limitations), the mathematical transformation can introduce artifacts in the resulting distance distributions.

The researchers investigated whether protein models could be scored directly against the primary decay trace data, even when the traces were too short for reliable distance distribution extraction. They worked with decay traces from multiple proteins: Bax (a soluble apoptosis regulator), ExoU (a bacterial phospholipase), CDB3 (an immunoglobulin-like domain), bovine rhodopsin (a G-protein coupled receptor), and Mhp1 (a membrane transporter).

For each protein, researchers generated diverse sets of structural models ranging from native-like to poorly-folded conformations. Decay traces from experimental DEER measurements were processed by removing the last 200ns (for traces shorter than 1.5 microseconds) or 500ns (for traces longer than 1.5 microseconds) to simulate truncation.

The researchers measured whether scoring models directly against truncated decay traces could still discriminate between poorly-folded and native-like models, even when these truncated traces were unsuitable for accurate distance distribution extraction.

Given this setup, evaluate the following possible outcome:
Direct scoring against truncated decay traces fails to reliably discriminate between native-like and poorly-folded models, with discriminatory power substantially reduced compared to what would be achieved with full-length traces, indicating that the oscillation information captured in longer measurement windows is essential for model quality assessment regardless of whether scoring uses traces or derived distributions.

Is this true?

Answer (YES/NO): NO